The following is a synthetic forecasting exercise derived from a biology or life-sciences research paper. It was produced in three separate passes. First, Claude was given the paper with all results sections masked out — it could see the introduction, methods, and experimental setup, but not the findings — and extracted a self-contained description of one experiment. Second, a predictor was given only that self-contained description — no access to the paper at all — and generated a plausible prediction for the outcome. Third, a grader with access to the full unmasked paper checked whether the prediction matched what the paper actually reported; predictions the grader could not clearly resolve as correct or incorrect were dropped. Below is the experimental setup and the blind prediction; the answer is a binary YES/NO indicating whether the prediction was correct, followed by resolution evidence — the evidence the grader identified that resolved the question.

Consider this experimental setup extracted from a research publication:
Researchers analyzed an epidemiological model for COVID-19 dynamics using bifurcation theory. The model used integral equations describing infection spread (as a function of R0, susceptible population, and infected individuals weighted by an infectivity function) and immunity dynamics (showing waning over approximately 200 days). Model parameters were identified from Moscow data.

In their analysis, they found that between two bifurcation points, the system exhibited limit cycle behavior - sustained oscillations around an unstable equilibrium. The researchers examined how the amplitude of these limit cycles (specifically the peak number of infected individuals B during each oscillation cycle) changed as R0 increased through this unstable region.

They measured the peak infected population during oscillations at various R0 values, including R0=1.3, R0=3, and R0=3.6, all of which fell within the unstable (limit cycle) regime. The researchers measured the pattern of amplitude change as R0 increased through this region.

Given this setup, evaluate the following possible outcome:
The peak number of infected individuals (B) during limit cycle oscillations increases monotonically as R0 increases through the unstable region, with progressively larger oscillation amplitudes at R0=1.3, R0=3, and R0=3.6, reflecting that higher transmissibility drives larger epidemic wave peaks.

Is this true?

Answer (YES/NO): NO